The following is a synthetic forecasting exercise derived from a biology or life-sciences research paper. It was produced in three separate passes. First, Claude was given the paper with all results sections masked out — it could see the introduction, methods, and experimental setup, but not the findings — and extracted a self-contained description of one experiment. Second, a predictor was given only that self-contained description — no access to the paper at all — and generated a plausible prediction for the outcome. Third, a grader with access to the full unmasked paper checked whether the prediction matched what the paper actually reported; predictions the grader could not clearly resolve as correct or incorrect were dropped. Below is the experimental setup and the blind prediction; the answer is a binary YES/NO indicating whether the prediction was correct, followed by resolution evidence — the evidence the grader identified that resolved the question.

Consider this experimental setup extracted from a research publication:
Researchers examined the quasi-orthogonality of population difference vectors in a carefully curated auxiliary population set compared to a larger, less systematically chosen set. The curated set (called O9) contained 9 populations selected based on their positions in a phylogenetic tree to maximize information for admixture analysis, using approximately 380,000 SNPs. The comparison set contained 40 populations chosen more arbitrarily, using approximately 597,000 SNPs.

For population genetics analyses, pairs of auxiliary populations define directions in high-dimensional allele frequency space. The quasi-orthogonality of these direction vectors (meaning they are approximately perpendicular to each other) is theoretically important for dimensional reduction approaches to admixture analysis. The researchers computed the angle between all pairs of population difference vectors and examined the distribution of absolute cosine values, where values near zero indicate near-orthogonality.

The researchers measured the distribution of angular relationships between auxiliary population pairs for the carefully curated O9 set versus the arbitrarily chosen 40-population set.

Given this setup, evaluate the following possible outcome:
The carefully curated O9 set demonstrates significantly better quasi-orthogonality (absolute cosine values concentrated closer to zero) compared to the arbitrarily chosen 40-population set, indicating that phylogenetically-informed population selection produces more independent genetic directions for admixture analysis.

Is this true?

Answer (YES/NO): NO